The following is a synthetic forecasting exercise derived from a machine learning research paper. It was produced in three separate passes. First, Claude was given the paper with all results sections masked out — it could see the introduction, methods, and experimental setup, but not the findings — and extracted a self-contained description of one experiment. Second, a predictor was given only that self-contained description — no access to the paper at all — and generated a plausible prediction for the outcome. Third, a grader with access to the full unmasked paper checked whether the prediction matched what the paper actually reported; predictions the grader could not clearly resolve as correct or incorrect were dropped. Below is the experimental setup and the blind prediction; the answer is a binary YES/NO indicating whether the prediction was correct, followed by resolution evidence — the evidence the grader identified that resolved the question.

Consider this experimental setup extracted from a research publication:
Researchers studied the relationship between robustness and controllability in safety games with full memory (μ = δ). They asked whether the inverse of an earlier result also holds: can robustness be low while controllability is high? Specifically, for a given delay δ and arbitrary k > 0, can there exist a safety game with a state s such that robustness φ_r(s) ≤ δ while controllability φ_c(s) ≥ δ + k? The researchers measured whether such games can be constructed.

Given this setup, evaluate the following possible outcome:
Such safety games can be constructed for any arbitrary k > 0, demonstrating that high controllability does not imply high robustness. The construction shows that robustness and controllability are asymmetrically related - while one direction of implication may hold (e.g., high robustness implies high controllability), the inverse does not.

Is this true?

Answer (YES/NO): YES